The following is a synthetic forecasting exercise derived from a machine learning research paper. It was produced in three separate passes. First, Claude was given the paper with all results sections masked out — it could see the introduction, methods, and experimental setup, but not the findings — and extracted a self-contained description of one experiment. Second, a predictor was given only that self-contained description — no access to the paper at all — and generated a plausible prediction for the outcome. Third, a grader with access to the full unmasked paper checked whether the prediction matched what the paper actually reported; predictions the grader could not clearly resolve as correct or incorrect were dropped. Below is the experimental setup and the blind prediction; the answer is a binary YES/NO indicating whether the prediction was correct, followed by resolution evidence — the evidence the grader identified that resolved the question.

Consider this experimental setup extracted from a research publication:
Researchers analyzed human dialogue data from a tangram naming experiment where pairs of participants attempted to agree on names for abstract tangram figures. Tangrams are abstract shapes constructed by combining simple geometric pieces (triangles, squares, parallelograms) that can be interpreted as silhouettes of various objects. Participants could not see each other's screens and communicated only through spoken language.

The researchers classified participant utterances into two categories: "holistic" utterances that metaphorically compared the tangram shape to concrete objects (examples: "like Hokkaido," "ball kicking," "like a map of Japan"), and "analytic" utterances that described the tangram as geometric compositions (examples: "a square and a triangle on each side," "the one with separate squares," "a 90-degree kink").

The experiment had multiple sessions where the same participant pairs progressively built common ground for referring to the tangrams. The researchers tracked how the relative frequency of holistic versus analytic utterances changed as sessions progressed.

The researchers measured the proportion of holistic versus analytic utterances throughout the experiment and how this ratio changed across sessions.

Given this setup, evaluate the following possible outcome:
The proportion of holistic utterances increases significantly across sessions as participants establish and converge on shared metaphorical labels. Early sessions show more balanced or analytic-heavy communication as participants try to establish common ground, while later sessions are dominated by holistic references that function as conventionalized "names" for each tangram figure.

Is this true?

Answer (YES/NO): NO